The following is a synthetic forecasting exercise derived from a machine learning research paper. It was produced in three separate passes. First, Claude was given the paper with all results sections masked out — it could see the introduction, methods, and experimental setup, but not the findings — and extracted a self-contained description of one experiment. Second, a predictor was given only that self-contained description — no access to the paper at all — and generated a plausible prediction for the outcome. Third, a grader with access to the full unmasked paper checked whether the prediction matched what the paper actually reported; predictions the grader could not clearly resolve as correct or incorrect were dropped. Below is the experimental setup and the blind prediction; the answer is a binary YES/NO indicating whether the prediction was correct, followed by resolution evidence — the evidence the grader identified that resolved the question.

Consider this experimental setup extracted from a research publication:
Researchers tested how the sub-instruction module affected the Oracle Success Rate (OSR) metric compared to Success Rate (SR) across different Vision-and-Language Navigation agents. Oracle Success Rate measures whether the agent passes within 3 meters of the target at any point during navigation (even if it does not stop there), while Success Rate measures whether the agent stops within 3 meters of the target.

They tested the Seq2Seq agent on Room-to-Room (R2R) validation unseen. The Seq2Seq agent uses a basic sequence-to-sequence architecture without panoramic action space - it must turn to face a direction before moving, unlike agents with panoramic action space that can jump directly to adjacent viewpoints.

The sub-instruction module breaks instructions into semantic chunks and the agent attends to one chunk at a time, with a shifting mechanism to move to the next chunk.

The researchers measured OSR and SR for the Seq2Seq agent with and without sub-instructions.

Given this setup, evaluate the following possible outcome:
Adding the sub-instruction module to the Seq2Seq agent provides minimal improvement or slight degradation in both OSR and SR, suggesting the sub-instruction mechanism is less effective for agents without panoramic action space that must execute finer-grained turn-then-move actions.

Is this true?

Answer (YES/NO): NO